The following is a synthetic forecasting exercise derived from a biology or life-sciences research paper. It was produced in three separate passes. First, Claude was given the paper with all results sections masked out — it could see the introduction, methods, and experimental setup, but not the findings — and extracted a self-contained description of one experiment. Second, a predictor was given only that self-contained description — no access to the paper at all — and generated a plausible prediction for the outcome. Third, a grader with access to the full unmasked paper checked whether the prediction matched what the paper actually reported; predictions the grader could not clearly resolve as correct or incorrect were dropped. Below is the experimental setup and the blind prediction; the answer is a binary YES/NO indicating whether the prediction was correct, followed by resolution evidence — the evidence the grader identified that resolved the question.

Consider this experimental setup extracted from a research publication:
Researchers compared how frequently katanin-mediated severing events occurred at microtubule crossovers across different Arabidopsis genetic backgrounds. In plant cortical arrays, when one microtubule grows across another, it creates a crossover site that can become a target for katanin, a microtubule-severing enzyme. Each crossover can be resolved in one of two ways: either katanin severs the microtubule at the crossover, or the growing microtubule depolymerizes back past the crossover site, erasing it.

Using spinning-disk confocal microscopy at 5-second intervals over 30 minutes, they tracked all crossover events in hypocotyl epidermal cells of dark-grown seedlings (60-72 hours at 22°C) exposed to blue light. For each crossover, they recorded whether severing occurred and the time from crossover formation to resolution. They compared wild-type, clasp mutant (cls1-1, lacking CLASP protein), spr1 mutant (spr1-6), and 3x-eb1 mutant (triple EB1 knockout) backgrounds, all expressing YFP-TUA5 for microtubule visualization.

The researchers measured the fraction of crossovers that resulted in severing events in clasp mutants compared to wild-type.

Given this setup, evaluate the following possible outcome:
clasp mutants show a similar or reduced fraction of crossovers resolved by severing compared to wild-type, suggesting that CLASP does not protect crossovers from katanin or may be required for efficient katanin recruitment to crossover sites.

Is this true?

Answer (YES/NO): NO